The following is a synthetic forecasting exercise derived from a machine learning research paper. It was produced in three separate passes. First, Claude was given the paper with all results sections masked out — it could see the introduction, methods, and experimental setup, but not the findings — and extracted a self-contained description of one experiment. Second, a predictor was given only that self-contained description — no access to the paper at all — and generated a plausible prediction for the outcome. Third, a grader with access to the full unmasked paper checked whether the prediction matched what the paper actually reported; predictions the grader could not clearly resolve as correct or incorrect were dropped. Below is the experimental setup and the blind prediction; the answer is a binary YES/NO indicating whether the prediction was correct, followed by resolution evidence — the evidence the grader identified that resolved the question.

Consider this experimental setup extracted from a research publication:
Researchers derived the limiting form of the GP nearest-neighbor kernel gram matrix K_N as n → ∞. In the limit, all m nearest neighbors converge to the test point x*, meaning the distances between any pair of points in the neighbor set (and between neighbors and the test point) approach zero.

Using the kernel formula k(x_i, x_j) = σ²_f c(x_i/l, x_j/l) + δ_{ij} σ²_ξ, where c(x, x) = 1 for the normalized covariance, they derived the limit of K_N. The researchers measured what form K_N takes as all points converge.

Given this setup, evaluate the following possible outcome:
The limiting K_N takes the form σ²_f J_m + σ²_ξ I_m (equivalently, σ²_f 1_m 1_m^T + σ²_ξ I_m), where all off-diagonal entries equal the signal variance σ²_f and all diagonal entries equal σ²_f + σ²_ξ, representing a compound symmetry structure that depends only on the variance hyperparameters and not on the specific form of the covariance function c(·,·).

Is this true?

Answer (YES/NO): YES